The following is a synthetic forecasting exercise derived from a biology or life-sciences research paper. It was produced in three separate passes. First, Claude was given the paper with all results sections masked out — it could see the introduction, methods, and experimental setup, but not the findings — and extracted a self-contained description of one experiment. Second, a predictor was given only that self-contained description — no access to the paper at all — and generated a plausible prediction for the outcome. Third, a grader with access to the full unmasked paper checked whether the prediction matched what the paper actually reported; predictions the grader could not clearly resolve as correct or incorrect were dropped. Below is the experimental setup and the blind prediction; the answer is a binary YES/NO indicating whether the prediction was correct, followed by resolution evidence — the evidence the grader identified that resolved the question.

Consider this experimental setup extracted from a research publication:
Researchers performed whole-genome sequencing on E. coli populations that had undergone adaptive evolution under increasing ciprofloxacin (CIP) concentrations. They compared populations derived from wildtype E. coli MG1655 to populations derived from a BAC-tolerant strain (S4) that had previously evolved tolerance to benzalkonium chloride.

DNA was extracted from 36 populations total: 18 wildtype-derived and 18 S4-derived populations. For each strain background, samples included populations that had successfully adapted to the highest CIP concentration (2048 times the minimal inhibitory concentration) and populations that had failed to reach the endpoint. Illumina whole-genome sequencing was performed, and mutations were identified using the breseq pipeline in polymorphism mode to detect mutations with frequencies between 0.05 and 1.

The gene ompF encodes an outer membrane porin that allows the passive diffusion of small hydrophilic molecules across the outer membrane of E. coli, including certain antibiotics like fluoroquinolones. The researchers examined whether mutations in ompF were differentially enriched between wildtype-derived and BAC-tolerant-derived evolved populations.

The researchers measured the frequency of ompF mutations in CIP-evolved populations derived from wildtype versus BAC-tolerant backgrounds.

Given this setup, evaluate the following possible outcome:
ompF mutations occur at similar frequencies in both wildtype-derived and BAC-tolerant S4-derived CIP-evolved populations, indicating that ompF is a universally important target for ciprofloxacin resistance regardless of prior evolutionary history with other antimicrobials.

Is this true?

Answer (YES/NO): NO